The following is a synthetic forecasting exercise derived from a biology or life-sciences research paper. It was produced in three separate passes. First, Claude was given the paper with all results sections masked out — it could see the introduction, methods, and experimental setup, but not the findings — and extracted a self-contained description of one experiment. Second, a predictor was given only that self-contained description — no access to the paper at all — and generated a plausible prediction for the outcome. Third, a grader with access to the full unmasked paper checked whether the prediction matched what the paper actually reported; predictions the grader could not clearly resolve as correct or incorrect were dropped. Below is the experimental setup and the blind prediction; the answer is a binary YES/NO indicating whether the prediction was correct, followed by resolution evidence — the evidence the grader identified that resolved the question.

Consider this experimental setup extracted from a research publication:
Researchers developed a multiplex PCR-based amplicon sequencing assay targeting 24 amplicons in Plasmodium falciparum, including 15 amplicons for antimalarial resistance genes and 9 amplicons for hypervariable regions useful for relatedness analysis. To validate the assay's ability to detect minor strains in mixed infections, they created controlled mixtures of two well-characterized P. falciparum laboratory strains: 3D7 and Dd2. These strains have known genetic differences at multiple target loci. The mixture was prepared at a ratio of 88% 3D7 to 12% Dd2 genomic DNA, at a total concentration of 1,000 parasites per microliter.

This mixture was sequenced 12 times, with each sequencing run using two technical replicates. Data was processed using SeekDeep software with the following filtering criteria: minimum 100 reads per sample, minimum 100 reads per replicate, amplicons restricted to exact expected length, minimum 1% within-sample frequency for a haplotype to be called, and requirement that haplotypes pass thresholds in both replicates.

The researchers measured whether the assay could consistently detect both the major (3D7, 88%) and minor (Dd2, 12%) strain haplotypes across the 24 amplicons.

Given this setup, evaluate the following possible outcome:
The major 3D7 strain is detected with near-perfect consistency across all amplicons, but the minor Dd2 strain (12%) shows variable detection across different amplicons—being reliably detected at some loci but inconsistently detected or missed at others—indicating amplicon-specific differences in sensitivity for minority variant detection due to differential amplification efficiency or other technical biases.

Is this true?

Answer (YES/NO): NO